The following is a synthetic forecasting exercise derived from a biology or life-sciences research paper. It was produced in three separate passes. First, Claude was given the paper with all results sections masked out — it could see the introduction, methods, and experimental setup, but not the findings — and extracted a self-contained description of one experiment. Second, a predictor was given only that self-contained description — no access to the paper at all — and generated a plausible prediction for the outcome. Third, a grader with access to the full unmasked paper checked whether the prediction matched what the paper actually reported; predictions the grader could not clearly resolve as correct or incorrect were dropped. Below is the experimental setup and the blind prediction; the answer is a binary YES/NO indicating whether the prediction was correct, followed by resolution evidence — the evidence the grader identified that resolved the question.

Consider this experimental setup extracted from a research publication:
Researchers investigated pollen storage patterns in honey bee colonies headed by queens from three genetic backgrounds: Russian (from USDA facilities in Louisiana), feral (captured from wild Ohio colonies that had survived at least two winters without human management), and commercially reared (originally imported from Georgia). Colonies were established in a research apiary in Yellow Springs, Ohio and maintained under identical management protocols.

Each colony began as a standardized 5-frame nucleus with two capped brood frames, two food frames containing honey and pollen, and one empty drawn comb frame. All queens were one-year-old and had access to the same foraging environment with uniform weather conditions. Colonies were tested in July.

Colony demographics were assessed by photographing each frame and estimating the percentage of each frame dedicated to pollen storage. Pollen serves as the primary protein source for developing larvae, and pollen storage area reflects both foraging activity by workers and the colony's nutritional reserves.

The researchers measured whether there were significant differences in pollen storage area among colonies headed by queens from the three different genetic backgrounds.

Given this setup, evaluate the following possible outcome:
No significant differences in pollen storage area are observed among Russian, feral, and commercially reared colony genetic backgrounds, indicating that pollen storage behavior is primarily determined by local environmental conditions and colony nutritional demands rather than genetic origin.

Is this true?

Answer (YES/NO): YES